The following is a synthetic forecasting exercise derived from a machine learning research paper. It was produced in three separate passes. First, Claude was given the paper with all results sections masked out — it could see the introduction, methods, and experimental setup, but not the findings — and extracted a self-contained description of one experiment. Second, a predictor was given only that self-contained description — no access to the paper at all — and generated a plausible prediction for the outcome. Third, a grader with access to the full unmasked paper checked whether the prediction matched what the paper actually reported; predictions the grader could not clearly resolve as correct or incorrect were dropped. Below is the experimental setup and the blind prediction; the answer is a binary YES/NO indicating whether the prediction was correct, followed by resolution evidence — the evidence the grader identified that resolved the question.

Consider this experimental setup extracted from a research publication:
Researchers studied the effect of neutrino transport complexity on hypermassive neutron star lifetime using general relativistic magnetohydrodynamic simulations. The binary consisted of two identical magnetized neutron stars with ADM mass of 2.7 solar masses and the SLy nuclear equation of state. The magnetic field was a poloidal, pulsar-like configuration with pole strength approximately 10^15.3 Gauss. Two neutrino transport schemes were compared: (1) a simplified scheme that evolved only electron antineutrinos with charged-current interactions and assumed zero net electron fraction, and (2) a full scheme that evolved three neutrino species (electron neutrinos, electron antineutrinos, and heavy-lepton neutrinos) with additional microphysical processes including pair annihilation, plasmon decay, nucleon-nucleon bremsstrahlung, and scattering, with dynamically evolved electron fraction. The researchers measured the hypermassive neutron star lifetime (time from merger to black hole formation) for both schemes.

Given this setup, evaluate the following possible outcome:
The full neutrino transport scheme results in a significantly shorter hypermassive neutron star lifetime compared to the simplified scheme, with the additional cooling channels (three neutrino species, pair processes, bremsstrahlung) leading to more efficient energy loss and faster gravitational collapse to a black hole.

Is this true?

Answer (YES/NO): NO